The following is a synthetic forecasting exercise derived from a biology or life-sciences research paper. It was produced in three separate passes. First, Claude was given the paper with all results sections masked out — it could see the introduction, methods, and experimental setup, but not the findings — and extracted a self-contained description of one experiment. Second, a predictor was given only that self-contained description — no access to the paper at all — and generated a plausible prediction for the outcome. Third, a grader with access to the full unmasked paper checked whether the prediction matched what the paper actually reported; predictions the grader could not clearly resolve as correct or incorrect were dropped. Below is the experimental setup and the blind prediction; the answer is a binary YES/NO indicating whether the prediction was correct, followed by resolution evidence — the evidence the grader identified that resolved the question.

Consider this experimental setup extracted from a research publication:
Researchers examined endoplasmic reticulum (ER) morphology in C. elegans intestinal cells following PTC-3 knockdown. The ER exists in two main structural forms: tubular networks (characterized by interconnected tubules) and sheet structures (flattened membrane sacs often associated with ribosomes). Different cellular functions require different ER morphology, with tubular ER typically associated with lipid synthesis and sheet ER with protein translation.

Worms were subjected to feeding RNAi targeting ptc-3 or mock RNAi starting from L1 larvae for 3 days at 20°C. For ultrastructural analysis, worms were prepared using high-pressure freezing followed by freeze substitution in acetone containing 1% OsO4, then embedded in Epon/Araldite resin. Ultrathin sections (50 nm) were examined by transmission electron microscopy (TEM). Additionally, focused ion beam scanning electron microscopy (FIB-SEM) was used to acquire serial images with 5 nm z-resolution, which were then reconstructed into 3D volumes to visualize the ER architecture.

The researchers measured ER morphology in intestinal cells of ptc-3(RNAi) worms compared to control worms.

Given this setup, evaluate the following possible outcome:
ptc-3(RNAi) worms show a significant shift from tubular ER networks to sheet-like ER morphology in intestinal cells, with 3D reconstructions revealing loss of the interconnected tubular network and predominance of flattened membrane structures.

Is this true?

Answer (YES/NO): YES